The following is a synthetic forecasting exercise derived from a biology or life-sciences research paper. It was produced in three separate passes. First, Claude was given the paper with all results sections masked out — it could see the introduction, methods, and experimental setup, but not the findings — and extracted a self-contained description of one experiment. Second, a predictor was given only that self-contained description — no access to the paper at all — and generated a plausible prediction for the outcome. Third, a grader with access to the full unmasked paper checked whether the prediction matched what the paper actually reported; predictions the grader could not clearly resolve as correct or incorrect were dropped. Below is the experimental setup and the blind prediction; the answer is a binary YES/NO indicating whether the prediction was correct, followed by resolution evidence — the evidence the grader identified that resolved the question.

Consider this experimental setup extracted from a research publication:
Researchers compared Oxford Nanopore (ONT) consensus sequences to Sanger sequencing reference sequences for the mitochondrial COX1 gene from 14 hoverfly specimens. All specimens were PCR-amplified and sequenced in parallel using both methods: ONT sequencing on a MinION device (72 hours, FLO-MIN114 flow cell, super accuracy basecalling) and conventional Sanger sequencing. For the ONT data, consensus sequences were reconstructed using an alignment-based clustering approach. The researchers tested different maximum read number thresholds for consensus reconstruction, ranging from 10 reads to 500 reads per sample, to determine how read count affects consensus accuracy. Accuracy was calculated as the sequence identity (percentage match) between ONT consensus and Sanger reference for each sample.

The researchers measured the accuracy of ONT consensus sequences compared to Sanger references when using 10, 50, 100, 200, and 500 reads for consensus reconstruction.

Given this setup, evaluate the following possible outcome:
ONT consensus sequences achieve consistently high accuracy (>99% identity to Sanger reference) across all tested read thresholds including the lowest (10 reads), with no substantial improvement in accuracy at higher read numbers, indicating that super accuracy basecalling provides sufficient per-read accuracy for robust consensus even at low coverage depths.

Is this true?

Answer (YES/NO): YES